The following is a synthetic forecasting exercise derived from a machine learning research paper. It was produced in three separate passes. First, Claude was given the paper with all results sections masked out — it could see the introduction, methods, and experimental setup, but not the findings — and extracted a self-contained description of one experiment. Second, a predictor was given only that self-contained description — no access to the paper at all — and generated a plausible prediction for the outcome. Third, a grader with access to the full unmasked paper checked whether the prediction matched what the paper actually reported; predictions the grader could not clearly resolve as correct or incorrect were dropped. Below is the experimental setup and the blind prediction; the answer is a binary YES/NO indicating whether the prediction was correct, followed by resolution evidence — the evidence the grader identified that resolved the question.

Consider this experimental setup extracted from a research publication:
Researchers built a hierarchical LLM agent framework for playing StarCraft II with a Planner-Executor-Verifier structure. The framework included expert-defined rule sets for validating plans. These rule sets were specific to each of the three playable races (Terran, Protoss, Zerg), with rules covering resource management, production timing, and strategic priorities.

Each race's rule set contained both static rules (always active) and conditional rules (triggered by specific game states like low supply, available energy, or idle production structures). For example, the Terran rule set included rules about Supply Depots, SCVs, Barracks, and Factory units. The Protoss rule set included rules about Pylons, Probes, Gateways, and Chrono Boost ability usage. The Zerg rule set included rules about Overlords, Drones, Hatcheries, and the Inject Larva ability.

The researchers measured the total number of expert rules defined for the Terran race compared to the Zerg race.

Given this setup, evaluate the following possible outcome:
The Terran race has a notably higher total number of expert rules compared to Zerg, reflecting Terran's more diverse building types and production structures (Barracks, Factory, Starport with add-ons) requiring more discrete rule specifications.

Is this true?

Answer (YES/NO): YES